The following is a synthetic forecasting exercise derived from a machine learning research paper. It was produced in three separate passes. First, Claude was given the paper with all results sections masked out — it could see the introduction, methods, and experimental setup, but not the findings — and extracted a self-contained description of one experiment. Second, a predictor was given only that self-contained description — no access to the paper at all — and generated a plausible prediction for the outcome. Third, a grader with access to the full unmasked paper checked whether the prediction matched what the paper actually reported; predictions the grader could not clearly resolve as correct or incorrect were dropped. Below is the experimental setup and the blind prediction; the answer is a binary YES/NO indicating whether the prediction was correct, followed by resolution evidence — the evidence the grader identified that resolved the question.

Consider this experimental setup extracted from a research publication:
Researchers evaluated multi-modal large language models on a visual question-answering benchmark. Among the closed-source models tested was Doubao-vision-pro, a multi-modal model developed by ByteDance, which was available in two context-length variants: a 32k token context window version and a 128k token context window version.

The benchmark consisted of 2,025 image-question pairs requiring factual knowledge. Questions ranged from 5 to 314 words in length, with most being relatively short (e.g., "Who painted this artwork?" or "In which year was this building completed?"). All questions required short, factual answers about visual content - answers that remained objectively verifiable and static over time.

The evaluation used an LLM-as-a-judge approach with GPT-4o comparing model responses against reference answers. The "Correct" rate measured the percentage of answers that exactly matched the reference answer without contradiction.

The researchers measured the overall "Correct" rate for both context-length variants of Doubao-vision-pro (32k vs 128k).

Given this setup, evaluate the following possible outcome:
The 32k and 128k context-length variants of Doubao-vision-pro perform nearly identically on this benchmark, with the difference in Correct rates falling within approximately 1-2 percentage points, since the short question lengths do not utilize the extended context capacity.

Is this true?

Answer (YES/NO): NO